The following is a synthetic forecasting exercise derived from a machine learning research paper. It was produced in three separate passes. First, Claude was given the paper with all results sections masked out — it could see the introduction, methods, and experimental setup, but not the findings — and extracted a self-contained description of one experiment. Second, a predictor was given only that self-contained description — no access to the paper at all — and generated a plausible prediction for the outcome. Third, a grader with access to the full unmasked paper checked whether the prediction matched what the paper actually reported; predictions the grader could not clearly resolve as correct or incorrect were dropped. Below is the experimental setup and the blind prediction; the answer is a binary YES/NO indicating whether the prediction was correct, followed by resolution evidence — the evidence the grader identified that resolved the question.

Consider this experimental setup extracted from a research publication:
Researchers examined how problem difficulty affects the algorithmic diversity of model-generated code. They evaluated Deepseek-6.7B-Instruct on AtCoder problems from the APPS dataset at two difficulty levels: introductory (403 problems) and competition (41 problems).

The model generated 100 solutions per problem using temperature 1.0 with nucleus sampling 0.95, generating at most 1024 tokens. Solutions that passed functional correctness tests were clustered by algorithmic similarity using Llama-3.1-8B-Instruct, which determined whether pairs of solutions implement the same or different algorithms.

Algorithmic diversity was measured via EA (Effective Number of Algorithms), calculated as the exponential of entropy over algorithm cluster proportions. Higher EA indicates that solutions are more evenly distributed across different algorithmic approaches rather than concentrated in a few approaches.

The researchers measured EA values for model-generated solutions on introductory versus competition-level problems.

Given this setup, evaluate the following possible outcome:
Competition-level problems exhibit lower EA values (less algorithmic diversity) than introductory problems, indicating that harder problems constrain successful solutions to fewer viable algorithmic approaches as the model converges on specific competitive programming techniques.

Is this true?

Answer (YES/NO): YES